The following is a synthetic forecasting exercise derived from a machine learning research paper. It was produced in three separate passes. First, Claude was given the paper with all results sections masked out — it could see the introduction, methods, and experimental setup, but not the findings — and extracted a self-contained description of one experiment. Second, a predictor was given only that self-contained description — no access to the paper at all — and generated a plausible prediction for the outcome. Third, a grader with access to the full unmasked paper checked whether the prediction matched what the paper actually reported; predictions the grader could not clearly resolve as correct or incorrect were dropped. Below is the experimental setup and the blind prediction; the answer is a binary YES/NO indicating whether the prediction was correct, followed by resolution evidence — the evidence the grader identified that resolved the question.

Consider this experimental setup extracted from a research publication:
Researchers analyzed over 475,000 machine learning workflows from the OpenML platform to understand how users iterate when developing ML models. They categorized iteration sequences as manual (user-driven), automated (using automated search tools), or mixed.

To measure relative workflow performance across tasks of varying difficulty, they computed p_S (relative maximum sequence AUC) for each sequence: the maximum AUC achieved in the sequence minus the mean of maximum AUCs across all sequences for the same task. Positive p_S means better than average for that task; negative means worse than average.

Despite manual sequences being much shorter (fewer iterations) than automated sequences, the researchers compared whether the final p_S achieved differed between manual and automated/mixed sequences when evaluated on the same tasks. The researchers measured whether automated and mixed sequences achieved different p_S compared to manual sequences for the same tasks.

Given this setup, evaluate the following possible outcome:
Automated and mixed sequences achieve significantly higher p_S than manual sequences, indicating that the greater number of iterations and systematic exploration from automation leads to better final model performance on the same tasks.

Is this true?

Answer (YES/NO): YES